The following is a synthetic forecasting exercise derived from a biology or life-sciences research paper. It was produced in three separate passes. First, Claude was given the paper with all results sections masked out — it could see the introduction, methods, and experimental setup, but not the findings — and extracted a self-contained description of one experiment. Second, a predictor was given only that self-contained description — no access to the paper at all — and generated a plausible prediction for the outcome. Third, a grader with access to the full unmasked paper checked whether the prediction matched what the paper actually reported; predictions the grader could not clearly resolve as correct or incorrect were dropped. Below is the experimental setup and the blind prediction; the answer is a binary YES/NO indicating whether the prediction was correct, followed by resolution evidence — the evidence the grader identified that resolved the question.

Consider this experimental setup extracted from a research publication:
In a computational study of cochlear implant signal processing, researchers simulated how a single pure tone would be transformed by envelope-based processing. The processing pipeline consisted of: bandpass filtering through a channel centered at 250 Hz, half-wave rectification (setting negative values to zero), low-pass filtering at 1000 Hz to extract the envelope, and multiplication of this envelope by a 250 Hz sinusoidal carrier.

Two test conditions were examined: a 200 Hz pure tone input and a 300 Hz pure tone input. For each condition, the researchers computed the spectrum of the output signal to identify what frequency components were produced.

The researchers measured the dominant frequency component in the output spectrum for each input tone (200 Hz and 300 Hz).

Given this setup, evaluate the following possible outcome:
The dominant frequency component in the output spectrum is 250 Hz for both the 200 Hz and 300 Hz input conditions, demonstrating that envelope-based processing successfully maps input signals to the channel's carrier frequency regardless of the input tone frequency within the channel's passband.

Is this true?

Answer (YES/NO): YES